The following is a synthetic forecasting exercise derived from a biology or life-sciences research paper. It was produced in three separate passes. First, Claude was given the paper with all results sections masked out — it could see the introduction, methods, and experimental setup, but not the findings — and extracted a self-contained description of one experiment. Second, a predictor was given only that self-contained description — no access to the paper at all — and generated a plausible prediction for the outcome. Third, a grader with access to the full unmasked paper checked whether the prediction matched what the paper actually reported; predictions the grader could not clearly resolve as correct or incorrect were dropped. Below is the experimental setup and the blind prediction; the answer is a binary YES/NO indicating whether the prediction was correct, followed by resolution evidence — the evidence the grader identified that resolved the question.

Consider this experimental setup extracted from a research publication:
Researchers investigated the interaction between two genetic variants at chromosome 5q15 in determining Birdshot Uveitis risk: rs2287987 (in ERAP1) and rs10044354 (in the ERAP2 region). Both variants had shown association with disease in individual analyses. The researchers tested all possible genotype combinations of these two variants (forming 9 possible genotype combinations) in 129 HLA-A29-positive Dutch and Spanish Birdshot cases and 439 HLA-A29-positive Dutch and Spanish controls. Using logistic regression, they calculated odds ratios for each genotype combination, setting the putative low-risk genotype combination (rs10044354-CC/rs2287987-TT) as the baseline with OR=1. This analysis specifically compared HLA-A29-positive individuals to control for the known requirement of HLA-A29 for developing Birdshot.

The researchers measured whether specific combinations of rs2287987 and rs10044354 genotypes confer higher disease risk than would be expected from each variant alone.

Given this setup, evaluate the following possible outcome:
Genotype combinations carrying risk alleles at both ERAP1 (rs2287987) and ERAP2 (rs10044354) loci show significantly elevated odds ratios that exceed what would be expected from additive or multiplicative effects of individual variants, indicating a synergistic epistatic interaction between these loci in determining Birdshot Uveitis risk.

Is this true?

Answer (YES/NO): YES